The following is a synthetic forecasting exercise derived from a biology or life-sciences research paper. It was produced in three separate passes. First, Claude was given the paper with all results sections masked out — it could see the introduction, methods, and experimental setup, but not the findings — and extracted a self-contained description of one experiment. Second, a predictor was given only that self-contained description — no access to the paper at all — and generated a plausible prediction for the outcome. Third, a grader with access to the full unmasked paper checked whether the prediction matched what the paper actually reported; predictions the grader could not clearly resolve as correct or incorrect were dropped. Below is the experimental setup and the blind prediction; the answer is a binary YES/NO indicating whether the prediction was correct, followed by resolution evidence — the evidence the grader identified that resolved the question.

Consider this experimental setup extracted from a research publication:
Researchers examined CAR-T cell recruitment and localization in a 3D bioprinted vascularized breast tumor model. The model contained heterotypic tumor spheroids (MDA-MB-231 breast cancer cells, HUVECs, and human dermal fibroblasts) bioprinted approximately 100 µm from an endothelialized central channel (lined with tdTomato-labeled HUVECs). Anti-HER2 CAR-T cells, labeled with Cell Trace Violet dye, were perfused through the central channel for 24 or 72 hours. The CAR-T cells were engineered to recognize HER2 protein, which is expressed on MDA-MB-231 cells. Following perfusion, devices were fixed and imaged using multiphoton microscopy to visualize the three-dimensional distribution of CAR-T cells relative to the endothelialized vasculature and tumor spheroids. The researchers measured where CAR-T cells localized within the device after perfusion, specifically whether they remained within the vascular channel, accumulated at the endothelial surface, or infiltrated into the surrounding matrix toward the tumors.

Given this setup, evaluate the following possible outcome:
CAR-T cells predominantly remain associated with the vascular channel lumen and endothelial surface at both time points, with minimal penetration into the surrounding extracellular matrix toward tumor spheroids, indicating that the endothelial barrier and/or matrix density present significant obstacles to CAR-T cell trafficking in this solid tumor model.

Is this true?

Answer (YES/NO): NO